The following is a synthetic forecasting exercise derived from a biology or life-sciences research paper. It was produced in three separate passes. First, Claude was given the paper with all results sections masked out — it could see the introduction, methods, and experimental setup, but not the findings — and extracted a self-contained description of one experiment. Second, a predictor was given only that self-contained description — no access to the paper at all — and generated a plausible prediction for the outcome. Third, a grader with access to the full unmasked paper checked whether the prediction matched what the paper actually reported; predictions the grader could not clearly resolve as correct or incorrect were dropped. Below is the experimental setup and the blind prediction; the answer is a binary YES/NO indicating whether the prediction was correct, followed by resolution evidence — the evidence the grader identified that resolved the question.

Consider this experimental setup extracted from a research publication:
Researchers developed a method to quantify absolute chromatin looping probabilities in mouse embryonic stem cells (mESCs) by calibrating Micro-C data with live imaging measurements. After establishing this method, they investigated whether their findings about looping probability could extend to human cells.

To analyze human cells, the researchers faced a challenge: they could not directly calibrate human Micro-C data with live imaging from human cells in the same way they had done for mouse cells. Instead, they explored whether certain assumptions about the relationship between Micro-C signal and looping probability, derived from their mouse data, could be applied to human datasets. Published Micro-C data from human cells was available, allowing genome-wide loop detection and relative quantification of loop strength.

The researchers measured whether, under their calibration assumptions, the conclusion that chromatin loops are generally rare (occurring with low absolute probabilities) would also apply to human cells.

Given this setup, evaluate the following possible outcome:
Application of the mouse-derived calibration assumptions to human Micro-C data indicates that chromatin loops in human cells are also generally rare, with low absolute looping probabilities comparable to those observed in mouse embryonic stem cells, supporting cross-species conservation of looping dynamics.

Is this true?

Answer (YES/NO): YES